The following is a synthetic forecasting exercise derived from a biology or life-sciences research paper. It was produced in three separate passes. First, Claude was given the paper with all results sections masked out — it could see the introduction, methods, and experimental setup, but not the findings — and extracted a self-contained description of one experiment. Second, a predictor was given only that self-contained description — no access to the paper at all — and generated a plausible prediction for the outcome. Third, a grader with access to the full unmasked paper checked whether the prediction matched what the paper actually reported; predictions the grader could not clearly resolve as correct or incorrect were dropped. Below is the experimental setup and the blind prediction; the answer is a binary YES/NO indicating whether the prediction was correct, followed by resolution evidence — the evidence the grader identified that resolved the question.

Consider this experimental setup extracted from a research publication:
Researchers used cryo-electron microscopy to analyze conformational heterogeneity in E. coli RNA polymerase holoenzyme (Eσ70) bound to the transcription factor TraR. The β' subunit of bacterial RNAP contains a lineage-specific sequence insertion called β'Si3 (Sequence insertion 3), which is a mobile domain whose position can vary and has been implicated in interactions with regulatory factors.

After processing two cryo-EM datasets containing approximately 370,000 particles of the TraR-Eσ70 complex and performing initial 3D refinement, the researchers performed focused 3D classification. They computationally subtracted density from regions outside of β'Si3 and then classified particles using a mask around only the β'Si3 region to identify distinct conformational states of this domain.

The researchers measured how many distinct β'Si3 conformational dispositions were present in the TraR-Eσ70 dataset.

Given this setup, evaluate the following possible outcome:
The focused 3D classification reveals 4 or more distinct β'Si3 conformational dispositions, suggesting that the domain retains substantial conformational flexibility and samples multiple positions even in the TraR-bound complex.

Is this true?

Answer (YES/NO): NO